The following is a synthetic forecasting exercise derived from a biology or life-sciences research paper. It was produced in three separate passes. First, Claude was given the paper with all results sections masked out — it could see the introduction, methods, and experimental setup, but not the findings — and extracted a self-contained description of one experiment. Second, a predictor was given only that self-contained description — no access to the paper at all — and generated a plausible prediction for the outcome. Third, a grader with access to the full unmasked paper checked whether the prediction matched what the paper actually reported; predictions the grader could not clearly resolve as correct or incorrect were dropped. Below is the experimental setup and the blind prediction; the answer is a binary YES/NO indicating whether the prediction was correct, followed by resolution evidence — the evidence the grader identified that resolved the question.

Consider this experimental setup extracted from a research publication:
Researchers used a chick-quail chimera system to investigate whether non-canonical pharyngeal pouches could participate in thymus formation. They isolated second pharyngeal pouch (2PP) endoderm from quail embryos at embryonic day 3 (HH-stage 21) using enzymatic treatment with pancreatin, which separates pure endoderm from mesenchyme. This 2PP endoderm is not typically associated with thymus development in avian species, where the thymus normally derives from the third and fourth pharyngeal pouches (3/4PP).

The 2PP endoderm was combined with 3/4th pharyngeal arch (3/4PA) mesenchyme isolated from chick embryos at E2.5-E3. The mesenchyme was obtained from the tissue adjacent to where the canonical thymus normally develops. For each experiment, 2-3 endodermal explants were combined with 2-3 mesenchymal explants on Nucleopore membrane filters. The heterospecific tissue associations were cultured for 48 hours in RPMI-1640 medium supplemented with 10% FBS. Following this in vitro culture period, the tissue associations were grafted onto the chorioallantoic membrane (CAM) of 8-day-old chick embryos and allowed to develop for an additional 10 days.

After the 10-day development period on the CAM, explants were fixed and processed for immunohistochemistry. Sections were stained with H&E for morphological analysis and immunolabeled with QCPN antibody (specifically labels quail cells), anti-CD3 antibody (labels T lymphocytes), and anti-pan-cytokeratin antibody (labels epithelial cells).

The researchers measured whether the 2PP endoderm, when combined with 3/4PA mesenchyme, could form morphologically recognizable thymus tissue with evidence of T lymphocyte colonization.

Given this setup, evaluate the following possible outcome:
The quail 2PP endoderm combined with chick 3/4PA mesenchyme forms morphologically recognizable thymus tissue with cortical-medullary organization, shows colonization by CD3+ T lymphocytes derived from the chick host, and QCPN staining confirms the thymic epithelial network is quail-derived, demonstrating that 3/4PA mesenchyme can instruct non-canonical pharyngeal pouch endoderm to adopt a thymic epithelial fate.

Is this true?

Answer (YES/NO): YES